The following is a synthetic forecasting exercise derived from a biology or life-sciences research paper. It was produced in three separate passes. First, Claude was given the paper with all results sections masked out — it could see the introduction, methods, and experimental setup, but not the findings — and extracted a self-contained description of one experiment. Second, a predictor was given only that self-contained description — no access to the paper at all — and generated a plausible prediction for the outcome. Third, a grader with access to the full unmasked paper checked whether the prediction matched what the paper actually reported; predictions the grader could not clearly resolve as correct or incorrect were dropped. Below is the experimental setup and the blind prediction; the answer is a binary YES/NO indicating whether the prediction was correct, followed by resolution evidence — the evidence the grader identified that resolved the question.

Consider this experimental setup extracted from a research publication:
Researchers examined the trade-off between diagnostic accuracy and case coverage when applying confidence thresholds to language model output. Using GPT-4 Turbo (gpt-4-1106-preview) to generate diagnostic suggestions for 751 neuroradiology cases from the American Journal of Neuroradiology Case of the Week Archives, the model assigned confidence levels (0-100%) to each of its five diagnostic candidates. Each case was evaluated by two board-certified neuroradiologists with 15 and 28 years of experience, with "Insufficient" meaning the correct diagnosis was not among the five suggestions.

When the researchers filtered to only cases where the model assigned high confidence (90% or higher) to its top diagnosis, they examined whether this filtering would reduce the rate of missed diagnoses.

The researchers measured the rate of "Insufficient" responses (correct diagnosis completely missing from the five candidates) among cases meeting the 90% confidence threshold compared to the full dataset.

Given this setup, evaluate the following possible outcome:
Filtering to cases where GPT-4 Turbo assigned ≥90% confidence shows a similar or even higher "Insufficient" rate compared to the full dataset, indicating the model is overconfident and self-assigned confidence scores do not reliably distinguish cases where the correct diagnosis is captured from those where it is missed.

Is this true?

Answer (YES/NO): NO